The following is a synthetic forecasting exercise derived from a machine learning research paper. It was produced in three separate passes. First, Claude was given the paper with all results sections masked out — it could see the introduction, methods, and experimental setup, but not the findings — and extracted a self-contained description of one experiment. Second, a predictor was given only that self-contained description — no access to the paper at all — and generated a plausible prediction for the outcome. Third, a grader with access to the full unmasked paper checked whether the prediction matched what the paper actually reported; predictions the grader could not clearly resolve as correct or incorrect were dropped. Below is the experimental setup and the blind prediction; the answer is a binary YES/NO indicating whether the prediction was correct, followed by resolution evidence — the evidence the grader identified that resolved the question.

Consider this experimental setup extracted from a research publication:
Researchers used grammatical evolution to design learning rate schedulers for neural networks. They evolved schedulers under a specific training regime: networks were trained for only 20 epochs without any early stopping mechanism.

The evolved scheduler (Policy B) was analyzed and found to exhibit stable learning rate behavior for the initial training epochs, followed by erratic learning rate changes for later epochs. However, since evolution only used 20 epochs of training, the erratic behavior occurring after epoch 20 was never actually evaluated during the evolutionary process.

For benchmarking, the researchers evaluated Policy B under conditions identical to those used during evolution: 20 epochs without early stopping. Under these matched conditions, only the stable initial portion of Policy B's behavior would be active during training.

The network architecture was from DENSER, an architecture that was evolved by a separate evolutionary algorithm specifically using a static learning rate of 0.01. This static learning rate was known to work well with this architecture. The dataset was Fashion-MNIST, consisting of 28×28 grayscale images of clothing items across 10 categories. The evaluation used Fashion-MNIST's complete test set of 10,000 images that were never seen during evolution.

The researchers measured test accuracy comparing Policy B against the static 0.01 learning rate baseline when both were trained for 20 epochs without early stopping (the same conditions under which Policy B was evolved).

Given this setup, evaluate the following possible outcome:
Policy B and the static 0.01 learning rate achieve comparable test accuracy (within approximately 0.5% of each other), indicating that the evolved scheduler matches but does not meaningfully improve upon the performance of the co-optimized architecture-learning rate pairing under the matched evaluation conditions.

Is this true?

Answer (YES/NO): NO